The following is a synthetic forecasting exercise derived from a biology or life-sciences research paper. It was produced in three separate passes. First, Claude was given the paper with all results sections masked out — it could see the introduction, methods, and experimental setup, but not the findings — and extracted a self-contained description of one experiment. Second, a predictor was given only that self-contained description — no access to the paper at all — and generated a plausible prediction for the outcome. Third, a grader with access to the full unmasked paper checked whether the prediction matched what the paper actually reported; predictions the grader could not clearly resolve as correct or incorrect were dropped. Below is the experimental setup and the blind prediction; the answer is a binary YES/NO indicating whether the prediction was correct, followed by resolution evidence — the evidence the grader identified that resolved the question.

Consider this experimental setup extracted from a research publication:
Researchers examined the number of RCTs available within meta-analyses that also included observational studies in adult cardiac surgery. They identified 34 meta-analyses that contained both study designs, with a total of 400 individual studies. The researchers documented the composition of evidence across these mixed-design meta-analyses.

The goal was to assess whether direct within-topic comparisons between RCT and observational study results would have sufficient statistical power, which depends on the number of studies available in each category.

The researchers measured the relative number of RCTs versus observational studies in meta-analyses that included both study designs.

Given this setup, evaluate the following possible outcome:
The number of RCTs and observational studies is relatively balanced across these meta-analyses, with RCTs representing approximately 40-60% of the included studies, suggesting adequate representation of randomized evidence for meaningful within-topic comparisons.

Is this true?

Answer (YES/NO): NO